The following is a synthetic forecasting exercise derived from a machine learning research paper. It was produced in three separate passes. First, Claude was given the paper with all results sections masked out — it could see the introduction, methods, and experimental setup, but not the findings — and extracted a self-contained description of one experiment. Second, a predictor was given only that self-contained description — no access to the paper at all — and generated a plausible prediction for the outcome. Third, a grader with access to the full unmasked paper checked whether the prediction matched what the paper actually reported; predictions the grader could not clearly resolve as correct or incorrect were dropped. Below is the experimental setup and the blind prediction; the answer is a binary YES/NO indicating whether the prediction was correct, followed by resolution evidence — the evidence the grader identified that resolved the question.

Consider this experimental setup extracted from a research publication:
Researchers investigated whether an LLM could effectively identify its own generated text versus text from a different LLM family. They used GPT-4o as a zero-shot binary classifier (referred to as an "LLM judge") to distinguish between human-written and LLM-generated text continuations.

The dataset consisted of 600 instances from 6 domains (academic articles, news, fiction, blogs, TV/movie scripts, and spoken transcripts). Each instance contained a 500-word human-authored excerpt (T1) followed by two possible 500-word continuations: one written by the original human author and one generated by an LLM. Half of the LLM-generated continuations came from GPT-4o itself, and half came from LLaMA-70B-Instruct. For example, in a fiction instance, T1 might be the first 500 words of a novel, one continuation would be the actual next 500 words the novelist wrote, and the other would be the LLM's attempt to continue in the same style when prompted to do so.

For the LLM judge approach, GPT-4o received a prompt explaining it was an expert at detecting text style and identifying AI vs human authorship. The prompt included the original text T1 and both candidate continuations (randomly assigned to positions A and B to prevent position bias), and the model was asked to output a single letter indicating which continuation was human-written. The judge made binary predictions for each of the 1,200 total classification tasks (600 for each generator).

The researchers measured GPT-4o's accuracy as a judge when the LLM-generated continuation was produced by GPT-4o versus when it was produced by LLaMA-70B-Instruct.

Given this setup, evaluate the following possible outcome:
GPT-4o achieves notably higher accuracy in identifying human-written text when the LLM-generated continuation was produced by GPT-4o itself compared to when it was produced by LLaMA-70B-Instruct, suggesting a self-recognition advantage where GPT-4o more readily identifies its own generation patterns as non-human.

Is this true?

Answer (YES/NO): NO